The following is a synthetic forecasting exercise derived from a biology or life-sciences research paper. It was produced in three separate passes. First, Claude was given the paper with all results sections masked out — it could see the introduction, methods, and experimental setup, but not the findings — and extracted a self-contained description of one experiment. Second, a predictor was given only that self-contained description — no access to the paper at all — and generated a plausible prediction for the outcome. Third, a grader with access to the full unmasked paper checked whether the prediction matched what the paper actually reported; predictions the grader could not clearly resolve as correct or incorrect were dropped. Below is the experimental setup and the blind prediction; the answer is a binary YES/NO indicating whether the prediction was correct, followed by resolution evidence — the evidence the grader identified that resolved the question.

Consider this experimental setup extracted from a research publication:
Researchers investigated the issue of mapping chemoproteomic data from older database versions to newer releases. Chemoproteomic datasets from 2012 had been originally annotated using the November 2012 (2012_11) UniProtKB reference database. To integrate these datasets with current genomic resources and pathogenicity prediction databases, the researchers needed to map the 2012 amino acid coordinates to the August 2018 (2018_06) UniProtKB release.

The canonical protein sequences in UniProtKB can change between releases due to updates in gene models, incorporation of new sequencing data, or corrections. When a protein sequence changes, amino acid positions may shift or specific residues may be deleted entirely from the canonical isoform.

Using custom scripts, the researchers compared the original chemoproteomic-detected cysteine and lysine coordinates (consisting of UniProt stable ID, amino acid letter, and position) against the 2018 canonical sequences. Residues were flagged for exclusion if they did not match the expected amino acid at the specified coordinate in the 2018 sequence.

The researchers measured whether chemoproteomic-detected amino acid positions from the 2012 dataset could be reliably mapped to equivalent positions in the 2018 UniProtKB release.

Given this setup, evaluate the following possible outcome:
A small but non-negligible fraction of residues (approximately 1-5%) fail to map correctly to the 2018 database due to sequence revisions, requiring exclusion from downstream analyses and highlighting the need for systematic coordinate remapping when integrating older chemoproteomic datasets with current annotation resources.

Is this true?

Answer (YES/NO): YES